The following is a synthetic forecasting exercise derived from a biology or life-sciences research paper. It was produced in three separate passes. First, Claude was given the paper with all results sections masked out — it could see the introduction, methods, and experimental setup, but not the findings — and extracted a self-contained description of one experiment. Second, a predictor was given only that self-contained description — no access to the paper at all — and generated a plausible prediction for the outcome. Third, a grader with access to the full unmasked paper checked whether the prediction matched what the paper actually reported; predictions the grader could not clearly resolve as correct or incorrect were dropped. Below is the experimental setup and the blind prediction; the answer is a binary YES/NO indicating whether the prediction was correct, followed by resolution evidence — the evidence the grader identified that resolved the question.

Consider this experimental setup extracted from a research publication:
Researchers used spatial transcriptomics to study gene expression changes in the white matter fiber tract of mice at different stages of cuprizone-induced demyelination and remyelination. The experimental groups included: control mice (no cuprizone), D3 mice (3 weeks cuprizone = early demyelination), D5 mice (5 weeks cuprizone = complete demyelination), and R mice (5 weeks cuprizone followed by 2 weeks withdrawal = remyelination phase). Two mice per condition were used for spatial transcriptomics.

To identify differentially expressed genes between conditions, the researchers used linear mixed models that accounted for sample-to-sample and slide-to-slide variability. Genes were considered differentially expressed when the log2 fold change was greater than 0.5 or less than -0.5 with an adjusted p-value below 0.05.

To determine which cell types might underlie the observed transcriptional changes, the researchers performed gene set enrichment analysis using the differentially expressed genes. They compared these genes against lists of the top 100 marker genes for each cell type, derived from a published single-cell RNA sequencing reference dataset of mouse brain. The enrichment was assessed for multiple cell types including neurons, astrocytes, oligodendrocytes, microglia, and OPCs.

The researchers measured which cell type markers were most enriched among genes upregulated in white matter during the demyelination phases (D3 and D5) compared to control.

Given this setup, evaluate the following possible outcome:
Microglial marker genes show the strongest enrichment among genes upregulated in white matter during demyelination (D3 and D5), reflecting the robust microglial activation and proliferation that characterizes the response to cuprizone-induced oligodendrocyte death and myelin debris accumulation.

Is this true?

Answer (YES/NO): NO